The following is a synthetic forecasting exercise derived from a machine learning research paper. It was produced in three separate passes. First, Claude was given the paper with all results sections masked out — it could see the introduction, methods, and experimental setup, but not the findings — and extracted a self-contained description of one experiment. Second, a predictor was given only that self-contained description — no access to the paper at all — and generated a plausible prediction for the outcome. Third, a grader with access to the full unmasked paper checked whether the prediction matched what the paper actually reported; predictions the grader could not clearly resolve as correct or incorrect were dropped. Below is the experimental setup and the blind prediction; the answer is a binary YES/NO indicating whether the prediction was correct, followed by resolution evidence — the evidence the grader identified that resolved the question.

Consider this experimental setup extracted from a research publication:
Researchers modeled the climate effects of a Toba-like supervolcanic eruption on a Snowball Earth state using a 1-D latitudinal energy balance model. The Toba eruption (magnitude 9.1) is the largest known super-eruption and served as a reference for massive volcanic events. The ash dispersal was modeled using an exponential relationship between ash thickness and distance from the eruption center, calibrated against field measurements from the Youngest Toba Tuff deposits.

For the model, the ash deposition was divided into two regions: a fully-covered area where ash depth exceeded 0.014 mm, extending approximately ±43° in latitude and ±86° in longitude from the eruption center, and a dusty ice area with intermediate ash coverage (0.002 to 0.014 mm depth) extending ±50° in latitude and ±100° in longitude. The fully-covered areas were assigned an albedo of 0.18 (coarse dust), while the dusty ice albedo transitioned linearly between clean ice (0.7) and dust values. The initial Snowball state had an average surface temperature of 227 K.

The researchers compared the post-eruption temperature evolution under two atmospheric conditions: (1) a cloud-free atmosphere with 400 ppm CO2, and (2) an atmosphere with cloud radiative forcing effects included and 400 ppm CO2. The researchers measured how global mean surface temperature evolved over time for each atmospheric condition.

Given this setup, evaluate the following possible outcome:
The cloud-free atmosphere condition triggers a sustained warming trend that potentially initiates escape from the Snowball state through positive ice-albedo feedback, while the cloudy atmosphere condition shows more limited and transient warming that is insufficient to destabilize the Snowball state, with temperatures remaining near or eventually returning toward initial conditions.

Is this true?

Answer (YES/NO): NO